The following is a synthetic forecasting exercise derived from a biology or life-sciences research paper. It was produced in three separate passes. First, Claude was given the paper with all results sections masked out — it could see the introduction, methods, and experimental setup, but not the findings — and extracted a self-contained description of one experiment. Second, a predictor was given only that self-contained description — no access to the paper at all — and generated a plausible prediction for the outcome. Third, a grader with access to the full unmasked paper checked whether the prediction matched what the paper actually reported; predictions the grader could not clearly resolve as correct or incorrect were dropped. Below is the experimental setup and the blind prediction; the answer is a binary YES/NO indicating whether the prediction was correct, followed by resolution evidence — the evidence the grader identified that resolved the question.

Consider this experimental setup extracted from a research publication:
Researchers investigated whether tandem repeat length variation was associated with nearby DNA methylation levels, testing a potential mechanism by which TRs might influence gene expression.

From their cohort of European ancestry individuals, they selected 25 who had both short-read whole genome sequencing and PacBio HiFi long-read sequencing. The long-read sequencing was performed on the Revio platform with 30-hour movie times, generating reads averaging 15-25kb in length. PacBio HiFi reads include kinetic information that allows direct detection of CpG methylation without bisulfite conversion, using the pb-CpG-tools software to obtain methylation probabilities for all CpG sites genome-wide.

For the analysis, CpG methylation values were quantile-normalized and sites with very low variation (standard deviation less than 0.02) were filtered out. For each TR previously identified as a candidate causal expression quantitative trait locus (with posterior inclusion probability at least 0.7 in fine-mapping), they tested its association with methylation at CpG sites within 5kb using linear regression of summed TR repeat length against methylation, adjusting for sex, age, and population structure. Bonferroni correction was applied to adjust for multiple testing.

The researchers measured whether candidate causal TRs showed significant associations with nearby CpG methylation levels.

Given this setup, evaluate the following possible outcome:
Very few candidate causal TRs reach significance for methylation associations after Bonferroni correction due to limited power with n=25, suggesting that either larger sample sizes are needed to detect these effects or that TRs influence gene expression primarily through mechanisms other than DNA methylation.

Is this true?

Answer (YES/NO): NO